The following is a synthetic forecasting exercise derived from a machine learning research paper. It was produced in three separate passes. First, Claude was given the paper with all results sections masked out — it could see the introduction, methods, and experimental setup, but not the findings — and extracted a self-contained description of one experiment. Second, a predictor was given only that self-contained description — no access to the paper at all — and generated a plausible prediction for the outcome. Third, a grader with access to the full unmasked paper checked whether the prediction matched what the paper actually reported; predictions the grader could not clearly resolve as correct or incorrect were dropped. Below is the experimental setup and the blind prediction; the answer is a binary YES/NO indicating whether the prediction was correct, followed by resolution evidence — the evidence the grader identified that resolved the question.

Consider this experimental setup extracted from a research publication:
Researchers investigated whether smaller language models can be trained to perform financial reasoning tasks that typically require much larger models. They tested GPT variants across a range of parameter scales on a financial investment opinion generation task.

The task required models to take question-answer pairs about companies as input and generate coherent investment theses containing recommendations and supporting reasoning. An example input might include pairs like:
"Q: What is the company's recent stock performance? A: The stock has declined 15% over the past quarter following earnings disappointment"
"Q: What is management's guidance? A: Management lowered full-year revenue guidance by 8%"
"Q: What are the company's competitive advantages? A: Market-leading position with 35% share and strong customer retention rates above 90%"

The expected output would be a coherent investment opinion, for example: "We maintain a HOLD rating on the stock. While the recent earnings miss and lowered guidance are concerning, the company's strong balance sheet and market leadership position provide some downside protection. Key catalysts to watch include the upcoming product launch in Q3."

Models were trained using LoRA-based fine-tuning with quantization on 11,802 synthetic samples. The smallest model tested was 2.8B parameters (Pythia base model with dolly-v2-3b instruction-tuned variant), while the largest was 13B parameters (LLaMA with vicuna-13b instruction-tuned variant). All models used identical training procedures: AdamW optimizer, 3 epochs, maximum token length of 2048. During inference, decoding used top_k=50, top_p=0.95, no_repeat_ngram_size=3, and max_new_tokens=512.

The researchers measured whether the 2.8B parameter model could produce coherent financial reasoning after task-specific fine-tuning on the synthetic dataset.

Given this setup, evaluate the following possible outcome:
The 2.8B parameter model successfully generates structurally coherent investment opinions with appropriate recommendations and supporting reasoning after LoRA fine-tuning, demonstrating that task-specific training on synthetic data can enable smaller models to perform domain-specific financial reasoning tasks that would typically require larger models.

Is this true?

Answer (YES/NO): NO